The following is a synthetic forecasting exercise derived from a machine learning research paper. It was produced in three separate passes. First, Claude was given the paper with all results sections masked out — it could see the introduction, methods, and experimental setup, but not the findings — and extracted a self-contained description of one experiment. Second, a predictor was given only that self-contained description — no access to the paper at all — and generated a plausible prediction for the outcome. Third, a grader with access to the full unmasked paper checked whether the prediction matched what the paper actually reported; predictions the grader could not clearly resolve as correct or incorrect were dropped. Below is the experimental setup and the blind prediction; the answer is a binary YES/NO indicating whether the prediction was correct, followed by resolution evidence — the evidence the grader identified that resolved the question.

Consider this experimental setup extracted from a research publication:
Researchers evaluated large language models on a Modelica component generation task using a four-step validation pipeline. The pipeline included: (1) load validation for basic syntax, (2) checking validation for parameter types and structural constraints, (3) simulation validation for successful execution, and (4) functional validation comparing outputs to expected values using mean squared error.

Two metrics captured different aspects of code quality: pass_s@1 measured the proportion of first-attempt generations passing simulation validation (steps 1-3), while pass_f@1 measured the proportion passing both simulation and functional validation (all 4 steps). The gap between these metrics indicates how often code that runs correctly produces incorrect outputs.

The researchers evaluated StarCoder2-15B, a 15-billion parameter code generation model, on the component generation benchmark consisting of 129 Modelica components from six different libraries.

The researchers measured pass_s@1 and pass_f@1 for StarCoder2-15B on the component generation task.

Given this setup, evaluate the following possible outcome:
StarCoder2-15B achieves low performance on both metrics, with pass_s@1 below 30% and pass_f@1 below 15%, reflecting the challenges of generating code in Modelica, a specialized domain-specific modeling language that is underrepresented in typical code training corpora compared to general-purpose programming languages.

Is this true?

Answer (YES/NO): NO